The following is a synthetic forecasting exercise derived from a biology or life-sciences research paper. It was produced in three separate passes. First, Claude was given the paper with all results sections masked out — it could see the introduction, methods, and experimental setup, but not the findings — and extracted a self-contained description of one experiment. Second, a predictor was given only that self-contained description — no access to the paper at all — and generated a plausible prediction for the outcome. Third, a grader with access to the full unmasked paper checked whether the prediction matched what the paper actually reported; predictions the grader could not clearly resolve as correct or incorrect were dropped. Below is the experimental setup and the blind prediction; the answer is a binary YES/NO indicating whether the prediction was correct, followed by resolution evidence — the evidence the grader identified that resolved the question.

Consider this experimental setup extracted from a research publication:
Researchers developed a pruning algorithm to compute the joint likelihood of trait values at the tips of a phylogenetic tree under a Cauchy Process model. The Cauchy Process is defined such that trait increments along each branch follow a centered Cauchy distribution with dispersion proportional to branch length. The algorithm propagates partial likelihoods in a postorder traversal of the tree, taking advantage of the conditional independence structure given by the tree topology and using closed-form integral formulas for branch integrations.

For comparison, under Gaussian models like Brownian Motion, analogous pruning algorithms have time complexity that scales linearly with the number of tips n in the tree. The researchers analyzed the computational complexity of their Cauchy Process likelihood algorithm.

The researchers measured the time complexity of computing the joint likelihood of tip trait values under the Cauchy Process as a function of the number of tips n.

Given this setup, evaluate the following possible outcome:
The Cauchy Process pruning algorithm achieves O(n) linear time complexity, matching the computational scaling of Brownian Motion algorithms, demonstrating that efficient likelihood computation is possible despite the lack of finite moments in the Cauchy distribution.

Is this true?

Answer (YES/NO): NO